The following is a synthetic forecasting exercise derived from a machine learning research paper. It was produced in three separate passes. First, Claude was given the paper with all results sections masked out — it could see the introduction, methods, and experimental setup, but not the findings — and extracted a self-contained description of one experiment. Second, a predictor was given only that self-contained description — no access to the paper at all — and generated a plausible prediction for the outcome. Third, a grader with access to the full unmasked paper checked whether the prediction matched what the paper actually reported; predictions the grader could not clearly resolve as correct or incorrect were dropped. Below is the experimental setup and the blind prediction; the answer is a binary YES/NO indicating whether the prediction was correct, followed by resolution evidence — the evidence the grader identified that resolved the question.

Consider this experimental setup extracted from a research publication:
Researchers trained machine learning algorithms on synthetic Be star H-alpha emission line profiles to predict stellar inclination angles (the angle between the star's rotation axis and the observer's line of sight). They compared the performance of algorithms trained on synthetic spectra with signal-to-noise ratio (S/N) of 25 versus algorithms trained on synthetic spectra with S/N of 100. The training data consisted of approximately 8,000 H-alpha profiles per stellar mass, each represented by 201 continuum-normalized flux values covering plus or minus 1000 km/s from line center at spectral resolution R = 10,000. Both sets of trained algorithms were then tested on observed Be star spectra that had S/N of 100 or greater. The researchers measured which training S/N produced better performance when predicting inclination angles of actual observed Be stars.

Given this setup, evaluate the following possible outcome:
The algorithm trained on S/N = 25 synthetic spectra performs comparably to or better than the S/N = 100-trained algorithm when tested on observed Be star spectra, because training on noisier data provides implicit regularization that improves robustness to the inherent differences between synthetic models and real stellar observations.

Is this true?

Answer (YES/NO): YES